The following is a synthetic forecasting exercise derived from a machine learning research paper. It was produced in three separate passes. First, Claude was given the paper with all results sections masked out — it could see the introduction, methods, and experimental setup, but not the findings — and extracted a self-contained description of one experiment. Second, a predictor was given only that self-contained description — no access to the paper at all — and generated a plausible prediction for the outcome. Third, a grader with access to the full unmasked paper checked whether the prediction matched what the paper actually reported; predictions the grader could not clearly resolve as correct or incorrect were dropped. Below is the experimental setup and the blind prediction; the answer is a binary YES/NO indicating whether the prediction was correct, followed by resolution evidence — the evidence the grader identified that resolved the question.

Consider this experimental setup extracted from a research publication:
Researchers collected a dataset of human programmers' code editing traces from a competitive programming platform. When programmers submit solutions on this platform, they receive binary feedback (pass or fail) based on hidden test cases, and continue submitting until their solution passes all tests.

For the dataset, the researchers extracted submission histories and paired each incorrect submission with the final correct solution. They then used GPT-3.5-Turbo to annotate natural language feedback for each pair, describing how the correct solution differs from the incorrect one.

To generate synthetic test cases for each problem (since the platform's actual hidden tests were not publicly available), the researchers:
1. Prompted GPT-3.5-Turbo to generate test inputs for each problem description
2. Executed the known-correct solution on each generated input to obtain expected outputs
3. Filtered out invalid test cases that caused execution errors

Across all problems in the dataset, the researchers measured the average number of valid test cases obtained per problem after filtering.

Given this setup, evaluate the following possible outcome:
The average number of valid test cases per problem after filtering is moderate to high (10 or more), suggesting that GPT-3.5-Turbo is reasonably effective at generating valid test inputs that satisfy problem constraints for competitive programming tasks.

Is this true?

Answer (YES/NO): YES